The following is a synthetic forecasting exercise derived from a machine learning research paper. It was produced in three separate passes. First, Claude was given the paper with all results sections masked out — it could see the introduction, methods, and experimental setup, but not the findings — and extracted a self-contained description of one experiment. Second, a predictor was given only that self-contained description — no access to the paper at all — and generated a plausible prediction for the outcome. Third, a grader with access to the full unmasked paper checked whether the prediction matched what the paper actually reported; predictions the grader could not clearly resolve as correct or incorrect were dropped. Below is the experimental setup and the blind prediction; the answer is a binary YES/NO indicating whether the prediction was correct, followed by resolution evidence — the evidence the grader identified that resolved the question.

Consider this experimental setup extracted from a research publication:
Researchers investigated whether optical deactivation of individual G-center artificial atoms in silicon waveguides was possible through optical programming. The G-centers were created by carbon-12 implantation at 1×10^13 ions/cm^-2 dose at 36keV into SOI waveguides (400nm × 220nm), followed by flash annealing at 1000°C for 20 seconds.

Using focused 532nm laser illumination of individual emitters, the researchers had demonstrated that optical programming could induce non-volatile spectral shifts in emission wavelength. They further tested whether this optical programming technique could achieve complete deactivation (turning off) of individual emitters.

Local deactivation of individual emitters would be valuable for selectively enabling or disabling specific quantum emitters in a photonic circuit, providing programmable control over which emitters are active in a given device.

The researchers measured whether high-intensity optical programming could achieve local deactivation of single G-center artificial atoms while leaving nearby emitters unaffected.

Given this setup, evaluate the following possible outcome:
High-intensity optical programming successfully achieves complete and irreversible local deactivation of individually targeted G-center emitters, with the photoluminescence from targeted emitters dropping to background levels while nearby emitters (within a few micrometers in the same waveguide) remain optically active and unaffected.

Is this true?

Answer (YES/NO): YES